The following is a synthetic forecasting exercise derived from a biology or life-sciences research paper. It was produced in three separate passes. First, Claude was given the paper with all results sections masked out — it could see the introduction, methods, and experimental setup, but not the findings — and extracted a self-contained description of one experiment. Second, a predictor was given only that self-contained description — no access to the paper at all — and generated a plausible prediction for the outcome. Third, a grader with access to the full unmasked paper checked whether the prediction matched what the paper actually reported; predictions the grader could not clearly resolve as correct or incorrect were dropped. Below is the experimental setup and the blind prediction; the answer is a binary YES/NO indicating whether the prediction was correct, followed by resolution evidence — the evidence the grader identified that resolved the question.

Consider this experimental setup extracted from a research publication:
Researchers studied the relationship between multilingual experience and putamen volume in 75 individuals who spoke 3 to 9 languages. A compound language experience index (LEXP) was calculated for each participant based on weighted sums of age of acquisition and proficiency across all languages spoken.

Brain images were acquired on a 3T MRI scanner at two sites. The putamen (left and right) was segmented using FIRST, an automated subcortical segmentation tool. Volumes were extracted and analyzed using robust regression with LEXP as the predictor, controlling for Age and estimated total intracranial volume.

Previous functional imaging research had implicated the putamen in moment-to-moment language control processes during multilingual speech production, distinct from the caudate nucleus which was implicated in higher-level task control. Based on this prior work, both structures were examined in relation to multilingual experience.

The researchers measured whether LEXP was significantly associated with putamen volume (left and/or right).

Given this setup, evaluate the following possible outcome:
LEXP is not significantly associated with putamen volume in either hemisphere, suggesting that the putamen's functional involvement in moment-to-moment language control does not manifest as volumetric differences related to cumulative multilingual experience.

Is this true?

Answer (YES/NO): YES